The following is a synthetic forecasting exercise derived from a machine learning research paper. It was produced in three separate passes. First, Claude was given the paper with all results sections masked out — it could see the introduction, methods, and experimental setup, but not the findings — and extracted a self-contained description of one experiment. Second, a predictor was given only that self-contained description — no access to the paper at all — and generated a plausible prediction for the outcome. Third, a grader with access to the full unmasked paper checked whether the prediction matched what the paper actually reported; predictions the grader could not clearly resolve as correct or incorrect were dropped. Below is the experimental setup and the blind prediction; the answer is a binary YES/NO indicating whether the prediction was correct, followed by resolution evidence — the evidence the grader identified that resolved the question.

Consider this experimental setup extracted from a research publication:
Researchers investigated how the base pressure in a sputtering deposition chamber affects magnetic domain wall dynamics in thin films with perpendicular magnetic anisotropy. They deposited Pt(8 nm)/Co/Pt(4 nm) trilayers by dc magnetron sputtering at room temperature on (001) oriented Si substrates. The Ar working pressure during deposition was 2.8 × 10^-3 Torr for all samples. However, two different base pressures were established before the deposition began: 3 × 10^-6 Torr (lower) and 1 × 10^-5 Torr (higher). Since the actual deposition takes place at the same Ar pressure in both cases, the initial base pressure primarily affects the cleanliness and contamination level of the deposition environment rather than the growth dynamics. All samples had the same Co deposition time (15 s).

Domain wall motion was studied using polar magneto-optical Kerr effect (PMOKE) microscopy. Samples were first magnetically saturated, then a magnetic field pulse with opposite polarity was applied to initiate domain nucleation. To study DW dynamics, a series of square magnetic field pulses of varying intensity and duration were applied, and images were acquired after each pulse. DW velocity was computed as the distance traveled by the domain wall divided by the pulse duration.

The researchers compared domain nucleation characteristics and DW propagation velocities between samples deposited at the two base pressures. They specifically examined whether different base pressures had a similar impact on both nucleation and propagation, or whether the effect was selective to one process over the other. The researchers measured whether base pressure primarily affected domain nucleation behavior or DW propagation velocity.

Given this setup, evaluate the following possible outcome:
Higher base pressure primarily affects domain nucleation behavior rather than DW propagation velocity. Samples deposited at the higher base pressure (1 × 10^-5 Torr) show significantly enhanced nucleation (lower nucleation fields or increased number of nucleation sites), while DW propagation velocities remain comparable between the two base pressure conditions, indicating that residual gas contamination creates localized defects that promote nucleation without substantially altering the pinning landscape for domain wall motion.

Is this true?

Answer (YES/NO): NO